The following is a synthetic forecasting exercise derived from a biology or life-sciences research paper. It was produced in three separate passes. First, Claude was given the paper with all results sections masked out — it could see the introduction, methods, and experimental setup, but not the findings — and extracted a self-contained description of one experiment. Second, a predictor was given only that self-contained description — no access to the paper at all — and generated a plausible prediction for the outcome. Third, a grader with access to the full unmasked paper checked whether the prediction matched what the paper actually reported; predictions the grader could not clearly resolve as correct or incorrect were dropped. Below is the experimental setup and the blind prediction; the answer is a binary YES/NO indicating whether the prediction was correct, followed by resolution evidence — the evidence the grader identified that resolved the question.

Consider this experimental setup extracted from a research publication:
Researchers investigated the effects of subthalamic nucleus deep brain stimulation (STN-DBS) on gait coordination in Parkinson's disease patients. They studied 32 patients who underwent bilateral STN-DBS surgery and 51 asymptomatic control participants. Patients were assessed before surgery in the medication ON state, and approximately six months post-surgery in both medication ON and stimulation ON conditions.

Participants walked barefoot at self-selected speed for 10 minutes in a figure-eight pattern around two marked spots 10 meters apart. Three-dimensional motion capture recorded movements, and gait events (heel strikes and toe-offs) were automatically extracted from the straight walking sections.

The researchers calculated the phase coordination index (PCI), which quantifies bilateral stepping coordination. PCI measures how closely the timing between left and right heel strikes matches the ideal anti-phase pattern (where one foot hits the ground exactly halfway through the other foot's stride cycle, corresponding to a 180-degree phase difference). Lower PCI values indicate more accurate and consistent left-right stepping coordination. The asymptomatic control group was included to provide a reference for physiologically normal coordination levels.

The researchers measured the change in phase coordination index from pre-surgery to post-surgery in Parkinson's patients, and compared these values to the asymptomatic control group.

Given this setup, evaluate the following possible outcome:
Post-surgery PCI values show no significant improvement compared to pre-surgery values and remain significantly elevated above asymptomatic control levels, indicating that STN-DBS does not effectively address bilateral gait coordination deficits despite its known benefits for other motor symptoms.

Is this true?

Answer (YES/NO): NO